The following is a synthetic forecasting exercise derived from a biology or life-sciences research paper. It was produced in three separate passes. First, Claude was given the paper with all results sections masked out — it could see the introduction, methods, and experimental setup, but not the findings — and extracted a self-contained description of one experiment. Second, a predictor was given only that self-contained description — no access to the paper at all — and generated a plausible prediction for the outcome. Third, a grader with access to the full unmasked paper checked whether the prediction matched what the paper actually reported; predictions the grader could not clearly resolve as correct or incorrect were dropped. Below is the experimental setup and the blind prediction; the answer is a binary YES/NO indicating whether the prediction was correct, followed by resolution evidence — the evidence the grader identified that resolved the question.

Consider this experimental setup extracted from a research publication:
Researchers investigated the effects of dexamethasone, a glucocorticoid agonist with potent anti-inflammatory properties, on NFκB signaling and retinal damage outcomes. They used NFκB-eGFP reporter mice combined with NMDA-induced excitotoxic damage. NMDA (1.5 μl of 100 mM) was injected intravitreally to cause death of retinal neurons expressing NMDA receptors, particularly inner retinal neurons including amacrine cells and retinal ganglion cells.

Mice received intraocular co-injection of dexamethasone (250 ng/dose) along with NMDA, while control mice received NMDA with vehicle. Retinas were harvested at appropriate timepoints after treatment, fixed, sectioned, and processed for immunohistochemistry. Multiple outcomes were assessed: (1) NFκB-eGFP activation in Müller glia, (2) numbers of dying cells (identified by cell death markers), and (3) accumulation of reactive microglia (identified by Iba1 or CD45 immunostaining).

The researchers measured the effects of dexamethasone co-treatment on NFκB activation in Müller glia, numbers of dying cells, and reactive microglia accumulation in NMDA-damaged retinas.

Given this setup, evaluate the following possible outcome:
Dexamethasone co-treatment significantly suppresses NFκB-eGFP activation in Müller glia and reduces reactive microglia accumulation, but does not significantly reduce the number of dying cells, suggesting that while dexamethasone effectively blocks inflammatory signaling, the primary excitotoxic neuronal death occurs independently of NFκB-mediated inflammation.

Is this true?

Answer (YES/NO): NO